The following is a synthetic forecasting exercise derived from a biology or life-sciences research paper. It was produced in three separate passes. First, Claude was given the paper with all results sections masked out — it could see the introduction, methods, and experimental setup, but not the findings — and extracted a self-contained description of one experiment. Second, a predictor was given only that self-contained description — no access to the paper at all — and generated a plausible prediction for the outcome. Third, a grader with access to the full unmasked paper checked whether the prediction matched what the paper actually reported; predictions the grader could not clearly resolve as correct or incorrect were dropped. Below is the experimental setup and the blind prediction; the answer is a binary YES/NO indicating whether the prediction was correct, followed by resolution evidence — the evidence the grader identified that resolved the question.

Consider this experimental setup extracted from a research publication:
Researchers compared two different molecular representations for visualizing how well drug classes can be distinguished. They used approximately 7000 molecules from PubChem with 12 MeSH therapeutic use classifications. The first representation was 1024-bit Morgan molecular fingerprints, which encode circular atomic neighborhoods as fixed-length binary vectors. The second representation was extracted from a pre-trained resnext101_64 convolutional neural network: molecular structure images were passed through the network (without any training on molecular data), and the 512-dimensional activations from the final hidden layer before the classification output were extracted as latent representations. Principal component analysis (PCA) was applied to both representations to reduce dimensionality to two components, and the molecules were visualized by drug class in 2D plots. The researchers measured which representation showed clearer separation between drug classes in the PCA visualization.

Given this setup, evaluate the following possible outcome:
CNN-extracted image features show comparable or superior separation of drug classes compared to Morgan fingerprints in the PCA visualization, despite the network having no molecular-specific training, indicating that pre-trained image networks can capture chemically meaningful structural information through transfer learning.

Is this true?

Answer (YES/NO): NO